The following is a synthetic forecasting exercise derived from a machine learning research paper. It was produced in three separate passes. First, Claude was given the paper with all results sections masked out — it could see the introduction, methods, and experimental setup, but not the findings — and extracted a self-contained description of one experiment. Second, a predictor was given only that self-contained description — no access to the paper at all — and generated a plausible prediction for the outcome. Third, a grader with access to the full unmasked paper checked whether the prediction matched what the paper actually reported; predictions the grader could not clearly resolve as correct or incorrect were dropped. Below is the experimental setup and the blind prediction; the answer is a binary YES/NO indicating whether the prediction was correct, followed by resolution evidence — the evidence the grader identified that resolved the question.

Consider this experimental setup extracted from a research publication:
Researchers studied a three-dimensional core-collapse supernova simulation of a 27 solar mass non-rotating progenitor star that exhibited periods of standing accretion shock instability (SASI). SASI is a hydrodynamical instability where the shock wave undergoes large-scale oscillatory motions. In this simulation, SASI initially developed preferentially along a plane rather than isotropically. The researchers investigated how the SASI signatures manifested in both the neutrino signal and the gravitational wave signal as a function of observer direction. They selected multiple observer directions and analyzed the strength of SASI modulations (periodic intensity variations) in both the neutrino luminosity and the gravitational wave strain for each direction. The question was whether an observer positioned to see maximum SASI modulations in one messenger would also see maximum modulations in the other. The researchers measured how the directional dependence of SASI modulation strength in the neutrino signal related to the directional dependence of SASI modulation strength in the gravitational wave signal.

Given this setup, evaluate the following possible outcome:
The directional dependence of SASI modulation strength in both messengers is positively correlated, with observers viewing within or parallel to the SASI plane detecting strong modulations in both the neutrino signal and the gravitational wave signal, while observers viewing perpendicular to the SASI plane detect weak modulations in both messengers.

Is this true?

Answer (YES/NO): NO